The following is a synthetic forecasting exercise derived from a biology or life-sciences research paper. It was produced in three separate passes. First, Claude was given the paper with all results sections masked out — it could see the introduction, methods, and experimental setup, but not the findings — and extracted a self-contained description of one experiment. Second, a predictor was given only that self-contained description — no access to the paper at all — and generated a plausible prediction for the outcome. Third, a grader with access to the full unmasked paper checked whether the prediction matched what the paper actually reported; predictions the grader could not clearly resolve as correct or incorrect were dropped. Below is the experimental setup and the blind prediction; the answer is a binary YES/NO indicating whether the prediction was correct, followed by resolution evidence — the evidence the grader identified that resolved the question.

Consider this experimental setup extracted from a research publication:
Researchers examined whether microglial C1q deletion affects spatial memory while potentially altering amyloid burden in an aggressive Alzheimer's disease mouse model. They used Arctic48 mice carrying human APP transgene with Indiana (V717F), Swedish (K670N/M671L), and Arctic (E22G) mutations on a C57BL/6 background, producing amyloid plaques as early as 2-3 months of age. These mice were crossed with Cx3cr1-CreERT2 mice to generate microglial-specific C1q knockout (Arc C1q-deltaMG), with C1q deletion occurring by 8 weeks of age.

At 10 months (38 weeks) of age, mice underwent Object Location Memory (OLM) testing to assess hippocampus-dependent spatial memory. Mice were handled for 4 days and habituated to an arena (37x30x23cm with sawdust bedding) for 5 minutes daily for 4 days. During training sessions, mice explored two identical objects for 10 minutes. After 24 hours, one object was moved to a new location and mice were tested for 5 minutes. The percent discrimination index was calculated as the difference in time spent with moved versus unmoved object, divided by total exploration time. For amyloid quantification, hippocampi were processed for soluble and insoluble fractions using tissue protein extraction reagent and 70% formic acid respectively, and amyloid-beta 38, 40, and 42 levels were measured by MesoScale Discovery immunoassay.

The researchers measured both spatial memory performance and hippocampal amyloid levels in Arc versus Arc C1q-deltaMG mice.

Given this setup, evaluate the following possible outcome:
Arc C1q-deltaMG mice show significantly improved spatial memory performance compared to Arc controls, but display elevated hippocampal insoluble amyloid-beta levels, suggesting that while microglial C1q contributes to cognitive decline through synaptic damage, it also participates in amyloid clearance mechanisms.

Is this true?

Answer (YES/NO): NO